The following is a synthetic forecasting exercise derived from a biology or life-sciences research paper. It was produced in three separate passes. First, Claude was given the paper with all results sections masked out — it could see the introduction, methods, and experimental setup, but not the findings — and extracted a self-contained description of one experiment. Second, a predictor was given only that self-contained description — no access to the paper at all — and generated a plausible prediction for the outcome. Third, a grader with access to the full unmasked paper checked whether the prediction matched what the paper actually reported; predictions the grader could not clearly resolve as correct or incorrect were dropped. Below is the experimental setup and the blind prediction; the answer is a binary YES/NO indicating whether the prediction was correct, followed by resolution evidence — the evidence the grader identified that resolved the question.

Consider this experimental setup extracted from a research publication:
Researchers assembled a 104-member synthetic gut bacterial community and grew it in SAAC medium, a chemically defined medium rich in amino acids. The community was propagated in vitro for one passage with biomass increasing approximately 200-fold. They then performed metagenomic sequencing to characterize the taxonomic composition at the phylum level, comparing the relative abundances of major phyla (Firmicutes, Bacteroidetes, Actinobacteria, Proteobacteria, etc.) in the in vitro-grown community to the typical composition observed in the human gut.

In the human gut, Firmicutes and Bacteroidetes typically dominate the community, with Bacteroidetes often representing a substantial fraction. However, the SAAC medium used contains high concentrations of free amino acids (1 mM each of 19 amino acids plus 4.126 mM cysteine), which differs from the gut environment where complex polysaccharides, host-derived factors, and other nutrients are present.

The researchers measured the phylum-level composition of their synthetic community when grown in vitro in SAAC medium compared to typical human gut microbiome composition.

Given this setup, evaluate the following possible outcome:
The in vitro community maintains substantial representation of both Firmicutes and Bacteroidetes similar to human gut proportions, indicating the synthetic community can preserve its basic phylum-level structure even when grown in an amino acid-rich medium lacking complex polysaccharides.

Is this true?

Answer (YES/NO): NO